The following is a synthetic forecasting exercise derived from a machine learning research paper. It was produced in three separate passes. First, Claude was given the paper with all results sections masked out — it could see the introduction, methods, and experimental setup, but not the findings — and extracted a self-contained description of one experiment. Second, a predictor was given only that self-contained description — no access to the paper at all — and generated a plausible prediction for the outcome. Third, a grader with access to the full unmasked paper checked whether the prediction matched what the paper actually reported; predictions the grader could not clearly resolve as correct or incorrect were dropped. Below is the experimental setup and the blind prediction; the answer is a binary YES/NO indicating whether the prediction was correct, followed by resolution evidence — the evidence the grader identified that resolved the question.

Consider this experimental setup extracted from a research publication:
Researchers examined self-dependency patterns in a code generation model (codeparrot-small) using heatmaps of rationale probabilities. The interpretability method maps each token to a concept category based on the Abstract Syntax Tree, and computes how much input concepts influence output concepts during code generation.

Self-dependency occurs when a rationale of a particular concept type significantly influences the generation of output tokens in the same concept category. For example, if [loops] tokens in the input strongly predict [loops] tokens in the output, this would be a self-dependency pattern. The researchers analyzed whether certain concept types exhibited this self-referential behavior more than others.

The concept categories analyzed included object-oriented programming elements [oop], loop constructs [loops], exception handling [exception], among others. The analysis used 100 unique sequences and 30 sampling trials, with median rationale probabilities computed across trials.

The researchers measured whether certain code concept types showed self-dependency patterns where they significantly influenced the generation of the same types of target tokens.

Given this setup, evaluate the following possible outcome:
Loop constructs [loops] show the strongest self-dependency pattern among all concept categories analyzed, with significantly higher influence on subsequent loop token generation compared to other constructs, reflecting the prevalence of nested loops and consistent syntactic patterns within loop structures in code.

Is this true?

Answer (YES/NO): NO